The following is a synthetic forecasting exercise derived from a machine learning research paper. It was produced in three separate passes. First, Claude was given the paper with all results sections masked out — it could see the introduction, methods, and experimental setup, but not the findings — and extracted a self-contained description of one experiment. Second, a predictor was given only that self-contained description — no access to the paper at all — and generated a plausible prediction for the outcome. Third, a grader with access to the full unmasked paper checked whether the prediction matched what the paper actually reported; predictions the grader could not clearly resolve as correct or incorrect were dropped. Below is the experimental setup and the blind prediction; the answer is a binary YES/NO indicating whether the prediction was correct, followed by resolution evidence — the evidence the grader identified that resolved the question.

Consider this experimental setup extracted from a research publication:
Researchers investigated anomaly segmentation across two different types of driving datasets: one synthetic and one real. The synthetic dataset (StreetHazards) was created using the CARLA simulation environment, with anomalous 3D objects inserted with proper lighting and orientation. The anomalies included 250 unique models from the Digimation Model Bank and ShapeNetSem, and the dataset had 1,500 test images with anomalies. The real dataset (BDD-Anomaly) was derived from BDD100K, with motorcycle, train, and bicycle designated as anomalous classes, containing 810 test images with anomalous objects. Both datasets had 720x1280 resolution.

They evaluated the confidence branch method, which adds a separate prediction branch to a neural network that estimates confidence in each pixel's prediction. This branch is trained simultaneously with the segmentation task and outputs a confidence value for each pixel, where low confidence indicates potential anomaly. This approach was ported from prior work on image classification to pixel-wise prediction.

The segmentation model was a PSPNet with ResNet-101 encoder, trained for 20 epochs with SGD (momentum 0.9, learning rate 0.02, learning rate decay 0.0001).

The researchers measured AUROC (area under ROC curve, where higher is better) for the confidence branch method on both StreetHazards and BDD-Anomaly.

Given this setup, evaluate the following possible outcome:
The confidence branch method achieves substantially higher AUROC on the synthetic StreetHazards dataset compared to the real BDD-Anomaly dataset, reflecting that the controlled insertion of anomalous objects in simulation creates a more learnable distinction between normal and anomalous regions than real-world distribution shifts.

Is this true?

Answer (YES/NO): NO